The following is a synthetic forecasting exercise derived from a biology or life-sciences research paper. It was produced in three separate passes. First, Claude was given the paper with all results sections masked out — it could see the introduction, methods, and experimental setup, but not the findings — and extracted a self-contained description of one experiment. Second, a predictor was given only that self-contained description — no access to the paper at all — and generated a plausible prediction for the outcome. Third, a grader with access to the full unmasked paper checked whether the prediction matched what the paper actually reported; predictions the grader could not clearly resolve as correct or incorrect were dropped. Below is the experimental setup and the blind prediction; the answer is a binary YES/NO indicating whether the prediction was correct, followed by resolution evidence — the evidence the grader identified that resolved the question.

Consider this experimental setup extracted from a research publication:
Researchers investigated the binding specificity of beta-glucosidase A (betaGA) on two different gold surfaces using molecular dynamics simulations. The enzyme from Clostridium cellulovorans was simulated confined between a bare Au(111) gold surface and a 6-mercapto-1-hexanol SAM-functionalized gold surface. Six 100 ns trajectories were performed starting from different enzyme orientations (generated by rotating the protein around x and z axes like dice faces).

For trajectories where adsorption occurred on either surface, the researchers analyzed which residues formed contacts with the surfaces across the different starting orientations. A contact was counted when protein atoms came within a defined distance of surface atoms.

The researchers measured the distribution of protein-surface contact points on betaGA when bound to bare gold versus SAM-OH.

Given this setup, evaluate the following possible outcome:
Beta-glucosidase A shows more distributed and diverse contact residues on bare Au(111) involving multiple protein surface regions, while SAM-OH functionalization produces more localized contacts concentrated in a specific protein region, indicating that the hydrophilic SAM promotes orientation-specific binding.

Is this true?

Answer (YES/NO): YES